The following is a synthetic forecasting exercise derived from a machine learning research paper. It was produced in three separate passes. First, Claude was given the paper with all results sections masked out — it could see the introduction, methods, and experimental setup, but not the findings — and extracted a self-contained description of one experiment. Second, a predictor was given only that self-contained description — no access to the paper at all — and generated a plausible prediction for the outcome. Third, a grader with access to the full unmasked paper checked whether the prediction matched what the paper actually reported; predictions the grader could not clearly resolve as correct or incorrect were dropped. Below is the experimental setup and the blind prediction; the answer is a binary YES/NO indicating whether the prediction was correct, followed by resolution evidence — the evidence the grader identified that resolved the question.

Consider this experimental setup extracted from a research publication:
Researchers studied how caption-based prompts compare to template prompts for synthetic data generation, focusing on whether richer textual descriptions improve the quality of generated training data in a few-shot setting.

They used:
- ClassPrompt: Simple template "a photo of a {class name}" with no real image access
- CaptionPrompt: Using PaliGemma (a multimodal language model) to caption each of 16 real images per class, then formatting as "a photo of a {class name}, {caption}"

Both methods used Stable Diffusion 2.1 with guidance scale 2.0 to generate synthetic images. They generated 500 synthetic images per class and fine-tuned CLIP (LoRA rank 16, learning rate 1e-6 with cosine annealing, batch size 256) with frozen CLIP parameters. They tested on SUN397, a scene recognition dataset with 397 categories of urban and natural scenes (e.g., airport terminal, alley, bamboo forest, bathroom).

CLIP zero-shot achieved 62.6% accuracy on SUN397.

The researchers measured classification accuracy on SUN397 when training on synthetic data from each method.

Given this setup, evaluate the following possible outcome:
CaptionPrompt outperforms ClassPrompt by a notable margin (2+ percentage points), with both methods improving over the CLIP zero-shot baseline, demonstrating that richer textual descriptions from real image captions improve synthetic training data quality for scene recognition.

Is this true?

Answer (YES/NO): YES